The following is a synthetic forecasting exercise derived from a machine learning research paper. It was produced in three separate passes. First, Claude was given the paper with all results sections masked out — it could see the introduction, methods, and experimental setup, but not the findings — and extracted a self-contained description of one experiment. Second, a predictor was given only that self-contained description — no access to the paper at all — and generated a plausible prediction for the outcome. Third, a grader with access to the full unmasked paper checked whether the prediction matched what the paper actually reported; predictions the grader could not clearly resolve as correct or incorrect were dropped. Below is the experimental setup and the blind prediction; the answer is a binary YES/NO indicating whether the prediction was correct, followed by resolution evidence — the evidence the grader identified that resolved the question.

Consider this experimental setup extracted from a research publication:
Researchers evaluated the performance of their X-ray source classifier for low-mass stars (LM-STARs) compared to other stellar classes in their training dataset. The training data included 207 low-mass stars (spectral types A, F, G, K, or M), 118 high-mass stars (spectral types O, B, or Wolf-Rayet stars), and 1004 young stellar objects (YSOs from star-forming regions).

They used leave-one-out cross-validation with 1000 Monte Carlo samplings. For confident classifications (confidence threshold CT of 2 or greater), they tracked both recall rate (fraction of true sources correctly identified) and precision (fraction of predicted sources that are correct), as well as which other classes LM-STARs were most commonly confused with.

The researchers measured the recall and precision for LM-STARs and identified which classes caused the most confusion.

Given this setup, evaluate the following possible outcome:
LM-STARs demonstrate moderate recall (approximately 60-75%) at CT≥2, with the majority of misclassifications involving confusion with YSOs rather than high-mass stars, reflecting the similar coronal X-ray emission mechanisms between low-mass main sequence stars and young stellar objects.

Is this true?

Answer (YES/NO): NO